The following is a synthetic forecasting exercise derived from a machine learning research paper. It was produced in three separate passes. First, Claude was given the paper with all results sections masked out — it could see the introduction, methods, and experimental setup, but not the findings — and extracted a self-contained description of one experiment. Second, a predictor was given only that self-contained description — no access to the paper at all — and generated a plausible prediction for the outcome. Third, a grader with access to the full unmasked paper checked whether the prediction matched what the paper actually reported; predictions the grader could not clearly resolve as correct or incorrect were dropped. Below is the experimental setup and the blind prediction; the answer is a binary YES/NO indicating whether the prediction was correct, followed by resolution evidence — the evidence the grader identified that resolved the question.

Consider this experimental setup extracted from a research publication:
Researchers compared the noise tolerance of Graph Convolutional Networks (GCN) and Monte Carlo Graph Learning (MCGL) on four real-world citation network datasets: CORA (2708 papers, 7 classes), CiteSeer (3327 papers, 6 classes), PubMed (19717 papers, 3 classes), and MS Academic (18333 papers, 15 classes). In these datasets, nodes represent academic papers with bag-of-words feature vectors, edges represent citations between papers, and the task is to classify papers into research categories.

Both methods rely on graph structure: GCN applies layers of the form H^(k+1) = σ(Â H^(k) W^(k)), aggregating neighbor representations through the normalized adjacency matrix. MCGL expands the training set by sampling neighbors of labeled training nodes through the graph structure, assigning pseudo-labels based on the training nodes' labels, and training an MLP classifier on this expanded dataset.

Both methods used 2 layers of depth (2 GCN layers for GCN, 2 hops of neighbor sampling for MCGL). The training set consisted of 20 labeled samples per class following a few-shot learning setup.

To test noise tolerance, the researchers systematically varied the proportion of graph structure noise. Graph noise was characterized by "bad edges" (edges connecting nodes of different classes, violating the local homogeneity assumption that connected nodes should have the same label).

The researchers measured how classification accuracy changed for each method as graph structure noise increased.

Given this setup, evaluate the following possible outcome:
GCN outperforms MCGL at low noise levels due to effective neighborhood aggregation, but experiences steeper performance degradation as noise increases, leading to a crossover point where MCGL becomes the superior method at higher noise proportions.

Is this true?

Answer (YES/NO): NO